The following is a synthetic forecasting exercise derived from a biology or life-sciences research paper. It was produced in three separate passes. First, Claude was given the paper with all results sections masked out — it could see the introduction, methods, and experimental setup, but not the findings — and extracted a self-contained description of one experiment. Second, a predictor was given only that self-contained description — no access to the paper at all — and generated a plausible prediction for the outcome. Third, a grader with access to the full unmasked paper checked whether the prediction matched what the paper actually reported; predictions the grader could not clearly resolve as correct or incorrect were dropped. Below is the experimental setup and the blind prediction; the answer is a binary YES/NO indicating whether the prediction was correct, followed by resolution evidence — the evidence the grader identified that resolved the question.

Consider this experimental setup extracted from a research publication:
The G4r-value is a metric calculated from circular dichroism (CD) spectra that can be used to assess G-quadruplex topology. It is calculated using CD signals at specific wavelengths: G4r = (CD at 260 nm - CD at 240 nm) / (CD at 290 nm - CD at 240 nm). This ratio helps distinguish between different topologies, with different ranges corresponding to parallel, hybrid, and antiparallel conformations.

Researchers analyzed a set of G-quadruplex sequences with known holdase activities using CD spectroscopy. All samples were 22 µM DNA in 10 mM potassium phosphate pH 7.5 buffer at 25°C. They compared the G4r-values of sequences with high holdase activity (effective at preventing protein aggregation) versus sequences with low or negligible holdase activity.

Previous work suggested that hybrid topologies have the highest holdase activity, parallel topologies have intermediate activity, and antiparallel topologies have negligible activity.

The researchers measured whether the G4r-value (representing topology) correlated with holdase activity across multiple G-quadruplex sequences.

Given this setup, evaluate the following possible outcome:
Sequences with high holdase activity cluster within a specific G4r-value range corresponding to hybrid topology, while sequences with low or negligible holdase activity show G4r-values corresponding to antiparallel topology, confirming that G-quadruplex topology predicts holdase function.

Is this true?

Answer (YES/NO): NO